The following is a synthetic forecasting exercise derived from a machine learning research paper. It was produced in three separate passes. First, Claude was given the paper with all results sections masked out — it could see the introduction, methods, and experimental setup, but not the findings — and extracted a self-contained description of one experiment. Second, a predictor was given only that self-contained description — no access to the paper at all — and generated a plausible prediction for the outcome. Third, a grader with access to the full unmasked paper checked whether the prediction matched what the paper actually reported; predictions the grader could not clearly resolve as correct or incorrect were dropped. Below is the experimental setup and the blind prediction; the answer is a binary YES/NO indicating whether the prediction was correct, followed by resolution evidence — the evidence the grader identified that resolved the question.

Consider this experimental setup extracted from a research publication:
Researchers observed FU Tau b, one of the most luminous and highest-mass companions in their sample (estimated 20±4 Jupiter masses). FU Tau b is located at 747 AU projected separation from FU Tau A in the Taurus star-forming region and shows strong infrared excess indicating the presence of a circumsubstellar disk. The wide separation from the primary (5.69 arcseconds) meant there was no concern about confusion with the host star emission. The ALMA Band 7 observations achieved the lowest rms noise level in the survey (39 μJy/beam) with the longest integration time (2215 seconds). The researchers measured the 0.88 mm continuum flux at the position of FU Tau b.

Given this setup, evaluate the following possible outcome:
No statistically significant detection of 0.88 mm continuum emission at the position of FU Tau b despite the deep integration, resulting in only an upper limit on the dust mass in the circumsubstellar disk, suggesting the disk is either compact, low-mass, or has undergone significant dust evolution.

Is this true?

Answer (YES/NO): YES